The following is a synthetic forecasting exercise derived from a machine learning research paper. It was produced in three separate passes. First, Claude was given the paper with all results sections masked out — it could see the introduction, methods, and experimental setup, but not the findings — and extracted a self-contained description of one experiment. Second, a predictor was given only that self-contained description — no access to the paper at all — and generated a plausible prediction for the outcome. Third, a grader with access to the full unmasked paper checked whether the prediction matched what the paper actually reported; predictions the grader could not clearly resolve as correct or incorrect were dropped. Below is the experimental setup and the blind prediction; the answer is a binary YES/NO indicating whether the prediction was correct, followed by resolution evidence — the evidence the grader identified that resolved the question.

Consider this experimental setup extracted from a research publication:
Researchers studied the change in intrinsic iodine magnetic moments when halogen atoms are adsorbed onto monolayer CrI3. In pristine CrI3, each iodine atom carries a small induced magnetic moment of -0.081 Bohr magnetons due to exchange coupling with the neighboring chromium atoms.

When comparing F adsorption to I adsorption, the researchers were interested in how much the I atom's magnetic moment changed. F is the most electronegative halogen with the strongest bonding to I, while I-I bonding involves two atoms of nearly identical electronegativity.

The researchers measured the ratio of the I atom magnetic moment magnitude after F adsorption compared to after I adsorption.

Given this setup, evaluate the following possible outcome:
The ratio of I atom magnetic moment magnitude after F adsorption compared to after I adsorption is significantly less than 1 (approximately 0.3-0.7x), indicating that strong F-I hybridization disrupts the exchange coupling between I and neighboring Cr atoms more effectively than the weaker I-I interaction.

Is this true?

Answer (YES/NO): NO